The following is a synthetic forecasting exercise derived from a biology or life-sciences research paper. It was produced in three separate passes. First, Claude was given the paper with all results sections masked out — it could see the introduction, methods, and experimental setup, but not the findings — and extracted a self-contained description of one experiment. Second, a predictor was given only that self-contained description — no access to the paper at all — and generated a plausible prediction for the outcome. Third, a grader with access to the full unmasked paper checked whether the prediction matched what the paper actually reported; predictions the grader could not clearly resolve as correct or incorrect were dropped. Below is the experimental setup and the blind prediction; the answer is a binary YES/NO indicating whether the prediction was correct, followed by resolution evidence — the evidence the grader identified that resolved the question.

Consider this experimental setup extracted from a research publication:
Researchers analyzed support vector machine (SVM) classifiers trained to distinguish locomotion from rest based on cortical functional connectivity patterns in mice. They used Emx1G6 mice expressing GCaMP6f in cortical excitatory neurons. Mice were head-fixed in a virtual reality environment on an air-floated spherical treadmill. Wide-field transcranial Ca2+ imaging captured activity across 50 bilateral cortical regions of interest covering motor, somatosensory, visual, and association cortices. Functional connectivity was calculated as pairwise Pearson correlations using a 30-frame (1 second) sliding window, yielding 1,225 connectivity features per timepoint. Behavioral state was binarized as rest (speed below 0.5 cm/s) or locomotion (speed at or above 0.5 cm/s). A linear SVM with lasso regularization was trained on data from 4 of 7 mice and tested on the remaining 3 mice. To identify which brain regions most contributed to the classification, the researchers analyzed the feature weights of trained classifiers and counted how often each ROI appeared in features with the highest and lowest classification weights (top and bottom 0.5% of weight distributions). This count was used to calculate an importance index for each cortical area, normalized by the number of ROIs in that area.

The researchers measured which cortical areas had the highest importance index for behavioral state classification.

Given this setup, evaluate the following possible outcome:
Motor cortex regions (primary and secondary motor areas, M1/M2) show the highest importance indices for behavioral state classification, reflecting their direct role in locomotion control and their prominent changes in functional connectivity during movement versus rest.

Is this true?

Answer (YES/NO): NO